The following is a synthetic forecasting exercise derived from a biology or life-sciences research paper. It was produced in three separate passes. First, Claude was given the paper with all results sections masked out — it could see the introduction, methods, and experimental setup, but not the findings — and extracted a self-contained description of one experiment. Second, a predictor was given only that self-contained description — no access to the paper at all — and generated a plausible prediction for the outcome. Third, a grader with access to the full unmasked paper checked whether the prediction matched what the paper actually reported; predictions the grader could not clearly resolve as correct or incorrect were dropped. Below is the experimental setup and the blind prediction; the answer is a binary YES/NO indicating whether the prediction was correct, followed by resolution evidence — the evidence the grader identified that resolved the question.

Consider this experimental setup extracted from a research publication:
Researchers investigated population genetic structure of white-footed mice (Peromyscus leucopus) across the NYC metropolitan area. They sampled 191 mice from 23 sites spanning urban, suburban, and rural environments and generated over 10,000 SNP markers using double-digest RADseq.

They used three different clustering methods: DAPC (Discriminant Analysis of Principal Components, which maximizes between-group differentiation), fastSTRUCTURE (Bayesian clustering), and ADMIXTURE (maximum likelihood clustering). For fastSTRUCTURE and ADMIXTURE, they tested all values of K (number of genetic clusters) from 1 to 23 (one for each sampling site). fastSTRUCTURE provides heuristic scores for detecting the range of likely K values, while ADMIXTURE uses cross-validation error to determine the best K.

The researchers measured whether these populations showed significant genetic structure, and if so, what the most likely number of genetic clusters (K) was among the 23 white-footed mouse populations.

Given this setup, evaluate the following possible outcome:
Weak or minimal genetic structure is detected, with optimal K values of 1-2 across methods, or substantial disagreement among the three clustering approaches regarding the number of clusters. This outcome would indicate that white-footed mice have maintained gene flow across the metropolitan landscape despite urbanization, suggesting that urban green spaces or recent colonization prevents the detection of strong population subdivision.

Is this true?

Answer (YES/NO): NO